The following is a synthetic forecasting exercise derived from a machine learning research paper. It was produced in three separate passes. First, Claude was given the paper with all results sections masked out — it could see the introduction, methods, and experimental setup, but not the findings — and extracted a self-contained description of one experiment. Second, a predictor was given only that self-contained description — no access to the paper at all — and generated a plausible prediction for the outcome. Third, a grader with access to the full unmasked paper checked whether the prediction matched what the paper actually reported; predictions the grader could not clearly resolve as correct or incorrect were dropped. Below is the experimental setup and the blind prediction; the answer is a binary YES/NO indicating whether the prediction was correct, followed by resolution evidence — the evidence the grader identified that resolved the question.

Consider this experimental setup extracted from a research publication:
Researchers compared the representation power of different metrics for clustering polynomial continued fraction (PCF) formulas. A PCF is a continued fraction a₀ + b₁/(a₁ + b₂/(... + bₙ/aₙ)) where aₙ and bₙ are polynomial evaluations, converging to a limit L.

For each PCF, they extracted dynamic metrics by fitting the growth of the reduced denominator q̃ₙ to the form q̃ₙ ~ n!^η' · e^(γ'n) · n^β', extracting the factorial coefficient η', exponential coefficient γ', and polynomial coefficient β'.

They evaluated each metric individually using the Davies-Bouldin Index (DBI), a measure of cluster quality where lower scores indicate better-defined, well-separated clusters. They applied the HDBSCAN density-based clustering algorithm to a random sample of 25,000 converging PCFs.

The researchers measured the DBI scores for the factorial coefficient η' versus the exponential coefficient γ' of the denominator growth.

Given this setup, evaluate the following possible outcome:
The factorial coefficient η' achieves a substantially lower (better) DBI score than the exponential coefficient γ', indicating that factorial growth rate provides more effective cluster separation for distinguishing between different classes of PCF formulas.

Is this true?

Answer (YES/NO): YES